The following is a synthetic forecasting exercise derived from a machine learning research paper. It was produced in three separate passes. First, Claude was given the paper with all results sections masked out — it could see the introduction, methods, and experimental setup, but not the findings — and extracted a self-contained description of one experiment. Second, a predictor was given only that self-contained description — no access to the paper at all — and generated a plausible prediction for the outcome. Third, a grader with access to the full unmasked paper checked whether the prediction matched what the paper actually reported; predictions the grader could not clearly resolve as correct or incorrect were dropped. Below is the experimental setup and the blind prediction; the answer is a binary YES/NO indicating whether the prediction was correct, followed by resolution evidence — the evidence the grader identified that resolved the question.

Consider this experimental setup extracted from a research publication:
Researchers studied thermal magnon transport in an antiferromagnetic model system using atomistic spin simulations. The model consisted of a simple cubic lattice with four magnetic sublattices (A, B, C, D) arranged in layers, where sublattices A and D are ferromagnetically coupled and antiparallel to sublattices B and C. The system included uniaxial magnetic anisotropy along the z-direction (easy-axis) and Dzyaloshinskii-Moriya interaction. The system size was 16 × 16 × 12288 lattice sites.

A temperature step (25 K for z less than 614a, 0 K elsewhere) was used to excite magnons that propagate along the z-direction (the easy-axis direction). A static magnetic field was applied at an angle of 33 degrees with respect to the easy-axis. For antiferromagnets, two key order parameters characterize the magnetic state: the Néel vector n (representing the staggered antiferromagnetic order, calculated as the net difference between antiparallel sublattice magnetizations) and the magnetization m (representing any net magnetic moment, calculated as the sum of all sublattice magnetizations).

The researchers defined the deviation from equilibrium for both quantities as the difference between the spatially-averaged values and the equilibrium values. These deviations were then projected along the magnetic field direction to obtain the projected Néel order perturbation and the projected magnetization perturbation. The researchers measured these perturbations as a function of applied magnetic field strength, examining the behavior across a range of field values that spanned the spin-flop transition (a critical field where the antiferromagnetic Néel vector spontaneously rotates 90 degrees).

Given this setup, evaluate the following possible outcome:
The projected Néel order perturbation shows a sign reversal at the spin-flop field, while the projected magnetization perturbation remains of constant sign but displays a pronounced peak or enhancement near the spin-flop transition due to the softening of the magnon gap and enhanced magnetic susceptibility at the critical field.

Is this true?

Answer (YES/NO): NO